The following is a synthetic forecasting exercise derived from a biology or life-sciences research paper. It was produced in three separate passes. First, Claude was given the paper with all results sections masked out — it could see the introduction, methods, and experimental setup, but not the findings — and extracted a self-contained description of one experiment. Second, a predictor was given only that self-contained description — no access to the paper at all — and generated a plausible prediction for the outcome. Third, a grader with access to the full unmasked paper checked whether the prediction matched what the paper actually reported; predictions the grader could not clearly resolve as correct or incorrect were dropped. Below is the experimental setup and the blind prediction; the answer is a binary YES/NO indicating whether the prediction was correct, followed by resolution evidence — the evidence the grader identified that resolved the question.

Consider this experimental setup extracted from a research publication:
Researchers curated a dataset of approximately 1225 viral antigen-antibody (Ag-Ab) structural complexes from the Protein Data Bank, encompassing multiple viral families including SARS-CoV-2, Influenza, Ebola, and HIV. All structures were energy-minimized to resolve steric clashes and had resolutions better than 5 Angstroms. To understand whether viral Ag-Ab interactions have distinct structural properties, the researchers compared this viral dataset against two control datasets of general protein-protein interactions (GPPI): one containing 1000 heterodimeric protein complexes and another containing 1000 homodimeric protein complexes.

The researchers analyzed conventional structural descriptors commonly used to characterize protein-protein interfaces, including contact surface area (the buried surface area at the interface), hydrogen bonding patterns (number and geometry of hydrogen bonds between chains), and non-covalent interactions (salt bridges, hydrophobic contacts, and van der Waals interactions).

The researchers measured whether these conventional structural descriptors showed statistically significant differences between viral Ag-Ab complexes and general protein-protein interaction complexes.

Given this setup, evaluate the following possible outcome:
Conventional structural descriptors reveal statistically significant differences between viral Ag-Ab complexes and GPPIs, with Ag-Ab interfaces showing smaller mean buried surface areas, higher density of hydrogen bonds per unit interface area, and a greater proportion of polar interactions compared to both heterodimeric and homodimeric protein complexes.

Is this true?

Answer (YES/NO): NO